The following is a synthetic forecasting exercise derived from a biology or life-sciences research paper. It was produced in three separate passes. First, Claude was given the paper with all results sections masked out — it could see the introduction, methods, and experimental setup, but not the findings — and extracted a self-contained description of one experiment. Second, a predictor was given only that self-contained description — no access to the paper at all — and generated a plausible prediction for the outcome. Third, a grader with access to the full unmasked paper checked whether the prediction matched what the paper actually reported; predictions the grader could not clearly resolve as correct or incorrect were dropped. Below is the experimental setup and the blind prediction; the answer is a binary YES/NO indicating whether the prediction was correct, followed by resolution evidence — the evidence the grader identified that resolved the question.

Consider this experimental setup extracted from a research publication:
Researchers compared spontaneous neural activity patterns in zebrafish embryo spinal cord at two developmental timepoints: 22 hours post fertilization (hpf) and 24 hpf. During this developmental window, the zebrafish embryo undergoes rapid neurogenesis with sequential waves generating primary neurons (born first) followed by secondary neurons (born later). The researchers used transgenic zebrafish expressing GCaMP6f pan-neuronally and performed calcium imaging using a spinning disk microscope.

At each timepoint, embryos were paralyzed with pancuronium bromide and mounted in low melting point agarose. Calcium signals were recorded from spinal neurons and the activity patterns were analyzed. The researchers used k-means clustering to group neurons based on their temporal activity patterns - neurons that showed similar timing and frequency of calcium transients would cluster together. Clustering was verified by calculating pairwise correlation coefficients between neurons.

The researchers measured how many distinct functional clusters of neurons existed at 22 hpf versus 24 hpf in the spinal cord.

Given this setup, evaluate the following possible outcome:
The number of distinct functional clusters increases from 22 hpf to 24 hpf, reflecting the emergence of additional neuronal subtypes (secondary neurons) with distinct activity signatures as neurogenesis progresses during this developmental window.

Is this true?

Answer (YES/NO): YES